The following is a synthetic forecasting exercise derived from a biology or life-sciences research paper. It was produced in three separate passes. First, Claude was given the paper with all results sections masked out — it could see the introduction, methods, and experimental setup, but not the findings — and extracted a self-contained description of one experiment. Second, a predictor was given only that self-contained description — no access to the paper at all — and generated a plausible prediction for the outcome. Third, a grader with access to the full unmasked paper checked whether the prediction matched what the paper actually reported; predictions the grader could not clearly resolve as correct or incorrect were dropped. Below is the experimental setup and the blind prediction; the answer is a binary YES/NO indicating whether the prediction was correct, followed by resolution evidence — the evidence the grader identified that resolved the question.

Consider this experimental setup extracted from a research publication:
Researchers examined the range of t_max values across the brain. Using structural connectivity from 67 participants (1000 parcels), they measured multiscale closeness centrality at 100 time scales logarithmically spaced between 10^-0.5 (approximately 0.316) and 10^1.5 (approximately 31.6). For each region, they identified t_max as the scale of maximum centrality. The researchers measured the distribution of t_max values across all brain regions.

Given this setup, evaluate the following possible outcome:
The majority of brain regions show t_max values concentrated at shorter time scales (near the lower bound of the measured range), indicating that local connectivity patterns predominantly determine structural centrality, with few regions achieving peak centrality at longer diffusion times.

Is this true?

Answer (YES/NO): NO